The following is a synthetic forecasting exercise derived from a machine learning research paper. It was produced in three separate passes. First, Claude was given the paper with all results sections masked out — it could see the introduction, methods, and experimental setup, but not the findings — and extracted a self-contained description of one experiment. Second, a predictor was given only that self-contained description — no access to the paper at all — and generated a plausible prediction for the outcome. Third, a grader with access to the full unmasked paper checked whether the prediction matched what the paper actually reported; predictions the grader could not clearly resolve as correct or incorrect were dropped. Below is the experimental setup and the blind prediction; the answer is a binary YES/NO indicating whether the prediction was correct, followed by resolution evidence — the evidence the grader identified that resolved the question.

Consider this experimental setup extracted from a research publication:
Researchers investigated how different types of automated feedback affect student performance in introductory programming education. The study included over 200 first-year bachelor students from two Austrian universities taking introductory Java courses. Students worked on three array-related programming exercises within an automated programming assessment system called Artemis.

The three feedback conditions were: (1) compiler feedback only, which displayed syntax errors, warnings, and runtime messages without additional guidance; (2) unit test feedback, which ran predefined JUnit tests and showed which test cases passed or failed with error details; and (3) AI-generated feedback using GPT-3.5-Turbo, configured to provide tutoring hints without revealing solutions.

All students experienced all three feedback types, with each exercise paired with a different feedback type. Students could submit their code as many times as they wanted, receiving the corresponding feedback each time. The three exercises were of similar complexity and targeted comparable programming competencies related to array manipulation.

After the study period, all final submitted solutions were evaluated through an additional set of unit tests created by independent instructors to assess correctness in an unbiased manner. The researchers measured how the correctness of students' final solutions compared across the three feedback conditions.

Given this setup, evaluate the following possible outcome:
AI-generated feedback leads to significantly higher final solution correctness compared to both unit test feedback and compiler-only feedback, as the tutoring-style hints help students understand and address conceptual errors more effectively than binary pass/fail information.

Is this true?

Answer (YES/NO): YES